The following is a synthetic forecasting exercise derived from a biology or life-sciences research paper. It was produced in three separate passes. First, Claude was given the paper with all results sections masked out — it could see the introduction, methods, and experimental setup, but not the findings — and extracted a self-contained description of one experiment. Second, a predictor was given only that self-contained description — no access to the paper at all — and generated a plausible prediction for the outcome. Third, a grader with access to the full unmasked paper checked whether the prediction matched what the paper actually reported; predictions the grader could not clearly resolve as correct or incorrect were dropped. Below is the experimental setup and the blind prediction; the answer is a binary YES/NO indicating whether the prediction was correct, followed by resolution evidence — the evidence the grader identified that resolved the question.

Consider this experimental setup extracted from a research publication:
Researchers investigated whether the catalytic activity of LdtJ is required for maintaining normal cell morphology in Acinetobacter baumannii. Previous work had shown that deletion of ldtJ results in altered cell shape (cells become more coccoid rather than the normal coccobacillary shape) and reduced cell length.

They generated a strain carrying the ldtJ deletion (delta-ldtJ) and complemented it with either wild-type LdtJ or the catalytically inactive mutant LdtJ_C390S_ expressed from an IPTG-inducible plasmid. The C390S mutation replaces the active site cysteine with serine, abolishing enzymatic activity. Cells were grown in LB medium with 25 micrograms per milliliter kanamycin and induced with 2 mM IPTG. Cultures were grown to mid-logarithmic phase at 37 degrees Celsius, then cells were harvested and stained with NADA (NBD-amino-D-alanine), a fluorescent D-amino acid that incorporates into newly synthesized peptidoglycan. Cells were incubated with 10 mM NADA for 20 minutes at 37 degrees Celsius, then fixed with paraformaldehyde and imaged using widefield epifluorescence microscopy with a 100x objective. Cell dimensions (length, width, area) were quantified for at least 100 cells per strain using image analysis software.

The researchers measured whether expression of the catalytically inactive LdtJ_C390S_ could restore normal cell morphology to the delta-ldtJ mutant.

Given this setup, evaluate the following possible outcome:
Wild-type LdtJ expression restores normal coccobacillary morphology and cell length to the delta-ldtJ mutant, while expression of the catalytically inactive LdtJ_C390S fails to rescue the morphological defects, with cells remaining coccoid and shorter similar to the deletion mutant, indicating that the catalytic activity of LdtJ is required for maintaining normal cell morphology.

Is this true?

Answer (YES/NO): NO